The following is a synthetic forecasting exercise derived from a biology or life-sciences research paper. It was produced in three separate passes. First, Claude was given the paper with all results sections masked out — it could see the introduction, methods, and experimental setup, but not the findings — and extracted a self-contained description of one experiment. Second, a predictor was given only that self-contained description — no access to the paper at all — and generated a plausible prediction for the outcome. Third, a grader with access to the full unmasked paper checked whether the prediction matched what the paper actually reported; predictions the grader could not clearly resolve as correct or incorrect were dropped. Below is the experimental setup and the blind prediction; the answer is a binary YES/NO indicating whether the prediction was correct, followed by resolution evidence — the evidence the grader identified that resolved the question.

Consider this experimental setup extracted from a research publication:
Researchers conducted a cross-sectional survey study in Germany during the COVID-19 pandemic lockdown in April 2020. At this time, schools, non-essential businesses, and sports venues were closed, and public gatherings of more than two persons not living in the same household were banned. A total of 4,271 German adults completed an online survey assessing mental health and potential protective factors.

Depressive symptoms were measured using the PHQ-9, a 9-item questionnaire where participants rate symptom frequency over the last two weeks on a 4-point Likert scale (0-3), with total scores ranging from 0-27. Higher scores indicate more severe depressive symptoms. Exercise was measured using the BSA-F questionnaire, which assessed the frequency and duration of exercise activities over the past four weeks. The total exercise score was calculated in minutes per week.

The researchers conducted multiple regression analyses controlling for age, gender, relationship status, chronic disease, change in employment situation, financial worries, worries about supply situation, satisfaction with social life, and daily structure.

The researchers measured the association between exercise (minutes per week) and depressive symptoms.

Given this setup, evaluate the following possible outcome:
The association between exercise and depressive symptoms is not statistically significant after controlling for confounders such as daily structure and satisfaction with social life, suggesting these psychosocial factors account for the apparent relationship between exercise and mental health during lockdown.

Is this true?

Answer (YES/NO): NO